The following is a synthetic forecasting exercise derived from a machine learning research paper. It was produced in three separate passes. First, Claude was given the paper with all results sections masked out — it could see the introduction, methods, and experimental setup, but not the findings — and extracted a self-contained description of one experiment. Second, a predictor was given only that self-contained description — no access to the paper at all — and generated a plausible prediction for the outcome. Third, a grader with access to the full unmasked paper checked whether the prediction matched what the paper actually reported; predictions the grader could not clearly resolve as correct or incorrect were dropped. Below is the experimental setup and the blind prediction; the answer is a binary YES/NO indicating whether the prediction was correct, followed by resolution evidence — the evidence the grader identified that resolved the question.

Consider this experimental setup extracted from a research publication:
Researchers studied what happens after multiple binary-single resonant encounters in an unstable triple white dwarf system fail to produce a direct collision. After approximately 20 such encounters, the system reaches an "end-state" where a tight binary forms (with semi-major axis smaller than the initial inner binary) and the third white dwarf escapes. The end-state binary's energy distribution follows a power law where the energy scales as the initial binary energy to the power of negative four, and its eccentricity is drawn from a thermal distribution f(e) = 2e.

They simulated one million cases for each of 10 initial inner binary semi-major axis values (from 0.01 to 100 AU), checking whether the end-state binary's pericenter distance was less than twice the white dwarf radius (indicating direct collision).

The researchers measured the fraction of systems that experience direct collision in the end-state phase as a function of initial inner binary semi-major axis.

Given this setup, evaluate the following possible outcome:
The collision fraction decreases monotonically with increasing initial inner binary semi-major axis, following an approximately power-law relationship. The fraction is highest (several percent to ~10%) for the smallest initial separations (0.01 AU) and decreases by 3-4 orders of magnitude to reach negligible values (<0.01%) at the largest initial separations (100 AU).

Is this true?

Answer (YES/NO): NO